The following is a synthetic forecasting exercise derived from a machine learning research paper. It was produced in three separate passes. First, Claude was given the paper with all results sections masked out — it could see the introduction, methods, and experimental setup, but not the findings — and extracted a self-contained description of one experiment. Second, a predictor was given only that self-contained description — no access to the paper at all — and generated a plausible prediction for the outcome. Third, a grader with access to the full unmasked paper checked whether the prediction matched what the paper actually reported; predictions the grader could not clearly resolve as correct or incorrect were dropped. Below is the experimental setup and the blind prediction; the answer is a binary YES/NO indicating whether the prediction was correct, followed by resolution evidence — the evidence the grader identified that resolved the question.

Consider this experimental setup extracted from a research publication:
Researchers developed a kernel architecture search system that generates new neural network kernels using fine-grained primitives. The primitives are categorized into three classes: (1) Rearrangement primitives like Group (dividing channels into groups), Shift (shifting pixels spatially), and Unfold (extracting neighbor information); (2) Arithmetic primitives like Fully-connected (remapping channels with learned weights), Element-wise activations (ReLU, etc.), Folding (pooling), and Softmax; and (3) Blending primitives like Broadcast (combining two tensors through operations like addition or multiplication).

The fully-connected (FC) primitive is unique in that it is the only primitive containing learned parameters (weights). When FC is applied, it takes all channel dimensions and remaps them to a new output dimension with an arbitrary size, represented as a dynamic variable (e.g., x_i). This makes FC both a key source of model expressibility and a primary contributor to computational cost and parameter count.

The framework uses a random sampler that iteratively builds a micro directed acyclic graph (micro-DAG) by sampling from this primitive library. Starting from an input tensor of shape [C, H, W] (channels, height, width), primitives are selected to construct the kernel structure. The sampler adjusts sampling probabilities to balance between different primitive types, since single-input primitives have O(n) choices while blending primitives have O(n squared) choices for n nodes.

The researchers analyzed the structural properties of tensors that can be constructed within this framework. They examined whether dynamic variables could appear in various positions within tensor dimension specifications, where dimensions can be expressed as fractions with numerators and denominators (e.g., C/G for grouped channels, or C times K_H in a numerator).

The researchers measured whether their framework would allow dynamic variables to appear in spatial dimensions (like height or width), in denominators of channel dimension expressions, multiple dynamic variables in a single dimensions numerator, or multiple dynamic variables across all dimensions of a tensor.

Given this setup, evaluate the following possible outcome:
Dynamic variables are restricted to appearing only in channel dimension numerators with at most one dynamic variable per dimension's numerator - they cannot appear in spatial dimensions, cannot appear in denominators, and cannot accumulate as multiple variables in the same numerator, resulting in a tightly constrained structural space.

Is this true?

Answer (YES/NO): NO